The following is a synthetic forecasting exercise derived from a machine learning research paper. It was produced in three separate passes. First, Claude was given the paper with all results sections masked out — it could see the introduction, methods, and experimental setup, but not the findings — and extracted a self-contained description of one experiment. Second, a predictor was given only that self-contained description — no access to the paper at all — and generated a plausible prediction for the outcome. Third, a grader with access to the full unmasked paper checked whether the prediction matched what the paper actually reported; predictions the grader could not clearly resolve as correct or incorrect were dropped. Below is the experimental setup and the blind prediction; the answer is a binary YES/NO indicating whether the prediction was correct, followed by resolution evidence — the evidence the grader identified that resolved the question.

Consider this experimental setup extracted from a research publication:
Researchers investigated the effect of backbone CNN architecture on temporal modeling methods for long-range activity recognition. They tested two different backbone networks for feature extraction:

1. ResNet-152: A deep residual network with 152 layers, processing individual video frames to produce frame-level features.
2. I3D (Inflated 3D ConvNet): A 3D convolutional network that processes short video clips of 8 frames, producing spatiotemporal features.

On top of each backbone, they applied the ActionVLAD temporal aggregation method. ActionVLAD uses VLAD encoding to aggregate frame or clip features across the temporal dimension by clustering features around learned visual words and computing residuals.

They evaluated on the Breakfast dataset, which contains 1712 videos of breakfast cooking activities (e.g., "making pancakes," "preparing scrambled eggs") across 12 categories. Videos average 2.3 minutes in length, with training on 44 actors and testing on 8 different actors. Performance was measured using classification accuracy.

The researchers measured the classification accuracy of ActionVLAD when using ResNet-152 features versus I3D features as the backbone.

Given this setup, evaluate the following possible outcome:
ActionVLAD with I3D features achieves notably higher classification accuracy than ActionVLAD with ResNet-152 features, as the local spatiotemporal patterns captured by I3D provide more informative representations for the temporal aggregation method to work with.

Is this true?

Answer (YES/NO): YES